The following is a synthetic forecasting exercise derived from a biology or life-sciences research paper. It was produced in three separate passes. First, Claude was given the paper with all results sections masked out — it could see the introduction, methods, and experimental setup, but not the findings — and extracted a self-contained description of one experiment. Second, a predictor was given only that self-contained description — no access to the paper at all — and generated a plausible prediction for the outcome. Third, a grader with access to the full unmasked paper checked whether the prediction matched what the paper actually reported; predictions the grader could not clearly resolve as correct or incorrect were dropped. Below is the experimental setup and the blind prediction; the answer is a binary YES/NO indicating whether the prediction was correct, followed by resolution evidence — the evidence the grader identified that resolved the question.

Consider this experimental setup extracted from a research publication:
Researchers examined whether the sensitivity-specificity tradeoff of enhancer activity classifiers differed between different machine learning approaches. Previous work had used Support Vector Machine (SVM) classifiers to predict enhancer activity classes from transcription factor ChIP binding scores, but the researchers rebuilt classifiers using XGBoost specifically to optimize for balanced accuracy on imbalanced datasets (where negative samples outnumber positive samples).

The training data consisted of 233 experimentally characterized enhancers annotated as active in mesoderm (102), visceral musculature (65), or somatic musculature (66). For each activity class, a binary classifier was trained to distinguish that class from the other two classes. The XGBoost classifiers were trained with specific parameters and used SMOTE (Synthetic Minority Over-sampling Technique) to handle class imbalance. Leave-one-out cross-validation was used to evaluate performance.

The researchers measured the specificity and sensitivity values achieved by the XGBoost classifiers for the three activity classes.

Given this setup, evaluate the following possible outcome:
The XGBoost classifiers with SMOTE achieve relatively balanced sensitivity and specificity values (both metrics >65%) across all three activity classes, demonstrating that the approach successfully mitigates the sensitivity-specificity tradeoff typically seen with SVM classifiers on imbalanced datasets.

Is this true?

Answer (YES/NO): YES